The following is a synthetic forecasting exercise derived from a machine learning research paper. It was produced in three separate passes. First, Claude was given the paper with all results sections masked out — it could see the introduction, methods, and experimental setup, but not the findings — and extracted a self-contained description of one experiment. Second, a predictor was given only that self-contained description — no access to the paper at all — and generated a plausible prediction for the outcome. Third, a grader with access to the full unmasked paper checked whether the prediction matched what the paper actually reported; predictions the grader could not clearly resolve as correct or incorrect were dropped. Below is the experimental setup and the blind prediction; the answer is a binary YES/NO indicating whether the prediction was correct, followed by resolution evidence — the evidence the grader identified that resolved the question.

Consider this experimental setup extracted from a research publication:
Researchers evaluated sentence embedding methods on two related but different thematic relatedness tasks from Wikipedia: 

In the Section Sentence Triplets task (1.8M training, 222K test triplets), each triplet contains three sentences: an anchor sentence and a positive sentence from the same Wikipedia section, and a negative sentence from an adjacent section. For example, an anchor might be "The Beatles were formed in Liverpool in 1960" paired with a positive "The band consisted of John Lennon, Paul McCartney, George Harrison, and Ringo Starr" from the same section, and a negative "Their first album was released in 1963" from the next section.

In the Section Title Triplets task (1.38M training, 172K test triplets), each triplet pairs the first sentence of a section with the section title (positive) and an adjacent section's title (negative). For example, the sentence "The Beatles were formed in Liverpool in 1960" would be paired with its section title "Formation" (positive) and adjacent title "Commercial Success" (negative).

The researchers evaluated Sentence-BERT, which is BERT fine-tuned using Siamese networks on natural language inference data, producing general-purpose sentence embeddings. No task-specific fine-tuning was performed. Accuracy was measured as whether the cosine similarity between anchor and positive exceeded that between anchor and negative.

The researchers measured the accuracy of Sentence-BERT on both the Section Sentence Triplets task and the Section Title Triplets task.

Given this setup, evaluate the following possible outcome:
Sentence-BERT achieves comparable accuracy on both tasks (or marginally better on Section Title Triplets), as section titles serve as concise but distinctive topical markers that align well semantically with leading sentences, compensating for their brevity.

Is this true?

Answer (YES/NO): NO